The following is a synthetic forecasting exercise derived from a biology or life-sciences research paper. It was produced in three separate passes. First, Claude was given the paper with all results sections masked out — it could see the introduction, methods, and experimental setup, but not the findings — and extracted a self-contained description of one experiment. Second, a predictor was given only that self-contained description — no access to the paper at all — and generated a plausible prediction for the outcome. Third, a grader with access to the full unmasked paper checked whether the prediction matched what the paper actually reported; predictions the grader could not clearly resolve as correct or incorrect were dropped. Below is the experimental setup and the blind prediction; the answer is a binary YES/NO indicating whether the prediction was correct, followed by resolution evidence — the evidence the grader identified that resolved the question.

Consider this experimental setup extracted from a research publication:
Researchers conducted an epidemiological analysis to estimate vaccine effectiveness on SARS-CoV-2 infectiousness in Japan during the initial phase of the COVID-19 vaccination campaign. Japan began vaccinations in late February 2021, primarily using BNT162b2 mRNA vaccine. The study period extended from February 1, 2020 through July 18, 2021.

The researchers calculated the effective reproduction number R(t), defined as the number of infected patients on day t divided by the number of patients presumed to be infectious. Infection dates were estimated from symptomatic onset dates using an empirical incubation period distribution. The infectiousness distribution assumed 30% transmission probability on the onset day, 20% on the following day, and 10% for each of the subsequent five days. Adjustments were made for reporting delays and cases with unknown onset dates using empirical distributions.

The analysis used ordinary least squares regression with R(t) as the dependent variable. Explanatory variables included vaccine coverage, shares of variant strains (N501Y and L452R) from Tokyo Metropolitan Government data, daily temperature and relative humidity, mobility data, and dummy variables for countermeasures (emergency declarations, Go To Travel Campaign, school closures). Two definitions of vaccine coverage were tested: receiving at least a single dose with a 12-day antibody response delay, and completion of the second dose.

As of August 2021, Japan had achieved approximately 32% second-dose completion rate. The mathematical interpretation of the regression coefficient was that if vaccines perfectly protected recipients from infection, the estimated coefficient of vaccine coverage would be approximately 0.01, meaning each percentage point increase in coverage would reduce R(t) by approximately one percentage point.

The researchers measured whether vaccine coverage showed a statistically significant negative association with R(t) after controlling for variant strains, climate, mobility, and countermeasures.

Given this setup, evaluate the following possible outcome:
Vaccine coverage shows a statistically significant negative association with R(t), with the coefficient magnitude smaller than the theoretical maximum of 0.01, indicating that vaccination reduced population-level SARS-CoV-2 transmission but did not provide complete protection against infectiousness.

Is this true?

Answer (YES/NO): NO